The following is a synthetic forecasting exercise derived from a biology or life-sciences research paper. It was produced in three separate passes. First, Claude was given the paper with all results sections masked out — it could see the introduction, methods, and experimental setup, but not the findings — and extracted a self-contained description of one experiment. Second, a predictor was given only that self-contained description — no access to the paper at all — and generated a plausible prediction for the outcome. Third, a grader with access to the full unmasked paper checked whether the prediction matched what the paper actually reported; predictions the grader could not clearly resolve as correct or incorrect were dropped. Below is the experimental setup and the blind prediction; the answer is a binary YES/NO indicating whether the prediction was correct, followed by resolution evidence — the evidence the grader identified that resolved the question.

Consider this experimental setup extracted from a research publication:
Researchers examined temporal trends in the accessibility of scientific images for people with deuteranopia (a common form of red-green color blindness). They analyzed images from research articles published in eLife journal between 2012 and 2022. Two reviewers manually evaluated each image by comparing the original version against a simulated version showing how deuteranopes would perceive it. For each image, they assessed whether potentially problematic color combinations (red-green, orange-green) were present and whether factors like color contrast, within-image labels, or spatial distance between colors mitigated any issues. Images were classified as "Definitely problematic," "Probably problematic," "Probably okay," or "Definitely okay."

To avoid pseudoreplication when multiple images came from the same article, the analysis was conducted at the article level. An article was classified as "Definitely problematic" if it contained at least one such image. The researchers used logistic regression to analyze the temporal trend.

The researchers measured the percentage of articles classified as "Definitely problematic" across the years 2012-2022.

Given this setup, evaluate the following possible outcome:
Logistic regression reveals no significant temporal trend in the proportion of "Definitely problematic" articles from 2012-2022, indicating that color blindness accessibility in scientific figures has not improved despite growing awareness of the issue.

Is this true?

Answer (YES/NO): NO